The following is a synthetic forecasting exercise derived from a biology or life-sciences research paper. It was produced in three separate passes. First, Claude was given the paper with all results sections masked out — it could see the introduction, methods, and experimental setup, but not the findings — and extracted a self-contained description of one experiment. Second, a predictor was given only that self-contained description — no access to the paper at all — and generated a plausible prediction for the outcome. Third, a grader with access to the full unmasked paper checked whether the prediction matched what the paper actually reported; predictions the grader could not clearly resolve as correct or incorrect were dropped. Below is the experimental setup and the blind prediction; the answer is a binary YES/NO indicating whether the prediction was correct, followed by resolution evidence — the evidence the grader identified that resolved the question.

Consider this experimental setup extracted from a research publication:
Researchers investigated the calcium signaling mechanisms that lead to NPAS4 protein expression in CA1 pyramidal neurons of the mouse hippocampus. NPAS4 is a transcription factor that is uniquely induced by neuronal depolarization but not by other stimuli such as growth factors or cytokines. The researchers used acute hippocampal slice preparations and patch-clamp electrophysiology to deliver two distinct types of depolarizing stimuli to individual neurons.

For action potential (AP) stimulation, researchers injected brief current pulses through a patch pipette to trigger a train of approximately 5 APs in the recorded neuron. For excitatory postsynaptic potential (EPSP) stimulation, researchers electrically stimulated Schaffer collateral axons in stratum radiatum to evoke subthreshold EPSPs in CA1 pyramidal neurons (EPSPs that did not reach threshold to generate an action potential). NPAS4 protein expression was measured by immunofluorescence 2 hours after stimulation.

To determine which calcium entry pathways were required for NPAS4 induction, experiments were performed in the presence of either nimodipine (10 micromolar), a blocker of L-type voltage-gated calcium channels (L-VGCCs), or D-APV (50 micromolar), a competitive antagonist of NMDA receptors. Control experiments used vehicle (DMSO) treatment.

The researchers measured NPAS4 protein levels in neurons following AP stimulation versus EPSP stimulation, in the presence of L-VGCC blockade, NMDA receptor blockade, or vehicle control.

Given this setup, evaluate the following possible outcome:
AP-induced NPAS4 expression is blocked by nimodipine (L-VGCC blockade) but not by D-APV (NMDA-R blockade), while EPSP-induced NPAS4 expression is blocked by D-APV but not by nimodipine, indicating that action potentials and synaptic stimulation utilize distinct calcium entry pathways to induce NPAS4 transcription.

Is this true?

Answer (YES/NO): YES